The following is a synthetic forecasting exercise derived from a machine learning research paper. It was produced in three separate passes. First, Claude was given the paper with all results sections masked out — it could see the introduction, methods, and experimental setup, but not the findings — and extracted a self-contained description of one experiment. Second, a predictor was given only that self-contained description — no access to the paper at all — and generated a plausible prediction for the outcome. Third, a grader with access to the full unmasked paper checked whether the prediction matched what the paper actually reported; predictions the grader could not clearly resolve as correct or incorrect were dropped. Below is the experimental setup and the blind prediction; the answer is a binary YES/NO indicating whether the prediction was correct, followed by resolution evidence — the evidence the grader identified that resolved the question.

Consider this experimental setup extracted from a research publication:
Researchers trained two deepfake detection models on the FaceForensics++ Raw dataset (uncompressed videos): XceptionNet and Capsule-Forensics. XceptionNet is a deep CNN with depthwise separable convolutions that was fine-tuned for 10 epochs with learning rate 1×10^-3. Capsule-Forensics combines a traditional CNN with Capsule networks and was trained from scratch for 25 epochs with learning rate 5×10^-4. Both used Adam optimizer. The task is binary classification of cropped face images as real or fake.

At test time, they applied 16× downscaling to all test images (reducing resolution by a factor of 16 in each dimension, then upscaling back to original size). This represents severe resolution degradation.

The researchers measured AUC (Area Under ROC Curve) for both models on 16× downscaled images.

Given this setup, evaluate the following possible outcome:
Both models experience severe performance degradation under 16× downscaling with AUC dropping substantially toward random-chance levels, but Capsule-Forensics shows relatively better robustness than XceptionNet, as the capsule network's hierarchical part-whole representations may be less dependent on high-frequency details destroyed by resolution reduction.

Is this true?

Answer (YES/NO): NO